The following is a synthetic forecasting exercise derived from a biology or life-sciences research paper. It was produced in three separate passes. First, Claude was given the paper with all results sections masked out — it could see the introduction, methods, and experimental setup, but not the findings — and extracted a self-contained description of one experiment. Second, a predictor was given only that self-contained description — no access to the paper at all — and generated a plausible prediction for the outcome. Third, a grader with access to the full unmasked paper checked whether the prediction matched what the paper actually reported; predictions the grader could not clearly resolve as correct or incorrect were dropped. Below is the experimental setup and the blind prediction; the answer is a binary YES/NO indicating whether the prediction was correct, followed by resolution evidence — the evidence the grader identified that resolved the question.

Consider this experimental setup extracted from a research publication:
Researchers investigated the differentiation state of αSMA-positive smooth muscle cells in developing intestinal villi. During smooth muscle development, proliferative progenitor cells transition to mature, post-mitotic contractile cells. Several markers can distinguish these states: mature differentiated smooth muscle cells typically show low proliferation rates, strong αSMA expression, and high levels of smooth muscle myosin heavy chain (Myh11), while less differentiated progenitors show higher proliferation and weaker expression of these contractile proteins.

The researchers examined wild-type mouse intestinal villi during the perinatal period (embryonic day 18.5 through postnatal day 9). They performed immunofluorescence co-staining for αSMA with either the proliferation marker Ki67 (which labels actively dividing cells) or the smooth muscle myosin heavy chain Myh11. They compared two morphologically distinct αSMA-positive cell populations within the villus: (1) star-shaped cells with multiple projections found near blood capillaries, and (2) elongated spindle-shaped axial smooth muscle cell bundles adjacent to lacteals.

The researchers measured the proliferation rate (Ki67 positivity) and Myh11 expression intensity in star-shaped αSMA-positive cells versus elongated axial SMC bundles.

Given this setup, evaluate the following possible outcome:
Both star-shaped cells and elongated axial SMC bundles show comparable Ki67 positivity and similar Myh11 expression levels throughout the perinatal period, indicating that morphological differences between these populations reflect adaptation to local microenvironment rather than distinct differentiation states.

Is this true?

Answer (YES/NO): NO